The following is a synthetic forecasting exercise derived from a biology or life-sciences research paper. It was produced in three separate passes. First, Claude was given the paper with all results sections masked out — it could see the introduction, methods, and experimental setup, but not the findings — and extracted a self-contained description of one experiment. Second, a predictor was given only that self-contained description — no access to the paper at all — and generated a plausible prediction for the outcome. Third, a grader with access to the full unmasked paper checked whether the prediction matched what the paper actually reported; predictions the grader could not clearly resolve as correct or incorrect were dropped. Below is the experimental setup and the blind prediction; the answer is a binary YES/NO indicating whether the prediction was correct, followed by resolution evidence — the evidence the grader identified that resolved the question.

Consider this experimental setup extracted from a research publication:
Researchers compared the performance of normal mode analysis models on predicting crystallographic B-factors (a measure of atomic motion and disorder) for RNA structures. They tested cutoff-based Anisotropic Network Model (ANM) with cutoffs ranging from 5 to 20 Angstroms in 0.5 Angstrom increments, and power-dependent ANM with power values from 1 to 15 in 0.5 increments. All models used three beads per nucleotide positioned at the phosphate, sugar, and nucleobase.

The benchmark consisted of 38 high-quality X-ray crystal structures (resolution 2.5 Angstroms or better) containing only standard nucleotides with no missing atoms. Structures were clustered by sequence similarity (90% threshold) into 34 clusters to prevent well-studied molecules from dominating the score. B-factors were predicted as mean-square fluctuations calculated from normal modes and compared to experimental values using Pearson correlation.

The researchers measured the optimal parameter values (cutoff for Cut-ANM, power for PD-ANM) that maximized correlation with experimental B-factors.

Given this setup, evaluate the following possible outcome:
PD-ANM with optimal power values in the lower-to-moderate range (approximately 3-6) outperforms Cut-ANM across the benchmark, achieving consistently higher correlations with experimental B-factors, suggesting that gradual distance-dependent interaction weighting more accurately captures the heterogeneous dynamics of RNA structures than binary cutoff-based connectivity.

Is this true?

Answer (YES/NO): NO